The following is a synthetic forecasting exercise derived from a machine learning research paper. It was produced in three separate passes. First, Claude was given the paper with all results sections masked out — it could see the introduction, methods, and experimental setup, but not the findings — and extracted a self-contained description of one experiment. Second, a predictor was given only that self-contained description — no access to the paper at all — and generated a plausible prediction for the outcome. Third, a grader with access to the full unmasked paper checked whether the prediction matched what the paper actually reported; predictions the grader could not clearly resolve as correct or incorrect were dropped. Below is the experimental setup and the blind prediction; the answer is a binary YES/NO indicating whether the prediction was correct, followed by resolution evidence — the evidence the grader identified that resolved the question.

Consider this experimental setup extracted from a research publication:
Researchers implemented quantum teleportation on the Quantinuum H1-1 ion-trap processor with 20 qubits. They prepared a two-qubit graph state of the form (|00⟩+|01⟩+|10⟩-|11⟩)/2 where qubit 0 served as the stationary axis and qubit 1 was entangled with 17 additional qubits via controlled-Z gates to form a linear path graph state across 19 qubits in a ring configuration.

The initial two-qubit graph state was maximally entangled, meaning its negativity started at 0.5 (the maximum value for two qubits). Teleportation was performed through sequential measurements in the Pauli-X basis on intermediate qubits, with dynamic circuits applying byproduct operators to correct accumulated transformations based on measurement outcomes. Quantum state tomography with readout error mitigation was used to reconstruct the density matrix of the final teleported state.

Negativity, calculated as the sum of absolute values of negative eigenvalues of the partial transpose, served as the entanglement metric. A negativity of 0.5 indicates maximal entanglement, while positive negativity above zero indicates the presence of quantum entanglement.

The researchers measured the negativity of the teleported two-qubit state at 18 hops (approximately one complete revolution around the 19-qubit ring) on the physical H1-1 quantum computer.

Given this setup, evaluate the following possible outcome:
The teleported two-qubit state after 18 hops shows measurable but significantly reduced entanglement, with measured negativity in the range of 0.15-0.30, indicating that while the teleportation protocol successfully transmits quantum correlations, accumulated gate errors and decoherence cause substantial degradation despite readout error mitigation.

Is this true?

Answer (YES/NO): NO